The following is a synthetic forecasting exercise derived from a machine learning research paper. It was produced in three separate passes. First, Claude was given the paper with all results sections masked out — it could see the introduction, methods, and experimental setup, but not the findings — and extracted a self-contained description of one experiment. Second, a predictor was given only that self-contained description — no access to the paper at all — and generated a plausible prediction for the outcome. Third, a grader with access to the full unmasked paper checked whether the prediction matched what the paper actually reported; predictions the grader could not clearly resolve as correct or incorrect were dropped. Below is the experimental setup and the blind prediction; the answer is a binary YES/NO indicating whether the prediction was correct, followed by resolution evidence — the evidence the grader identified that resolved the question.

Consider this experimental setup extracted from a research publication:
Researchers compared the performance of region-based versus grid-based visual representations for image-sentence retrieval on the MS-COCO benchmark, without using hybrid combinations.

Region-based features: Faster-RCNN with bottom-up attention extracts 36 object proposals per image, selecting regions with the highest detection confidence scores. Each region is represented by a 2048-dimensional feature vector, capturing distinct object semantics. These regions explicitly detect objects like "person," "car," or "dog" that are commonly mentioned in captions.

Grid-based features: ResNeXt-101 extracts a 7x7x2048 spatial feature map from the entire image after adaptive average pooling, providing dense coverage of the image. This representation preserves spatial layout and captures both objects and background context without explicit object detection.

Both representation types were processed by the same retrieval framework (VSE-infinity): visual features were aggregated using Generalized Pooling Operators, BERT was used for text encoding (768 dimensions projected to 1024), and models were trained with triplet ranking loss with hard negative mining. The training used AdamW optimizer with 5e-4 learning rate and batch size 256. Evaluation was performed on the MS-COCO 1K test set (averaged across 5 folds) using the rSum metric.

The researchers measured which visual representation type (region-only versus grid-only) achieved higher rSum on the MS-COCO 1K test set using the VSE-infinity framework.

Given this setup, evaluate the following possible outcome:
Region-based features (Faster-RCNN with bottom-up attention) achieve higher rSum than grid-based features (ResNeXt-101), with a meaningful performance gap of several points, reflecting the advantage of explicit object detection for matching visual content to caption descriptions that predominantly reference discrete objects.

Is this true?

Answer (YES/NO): NO